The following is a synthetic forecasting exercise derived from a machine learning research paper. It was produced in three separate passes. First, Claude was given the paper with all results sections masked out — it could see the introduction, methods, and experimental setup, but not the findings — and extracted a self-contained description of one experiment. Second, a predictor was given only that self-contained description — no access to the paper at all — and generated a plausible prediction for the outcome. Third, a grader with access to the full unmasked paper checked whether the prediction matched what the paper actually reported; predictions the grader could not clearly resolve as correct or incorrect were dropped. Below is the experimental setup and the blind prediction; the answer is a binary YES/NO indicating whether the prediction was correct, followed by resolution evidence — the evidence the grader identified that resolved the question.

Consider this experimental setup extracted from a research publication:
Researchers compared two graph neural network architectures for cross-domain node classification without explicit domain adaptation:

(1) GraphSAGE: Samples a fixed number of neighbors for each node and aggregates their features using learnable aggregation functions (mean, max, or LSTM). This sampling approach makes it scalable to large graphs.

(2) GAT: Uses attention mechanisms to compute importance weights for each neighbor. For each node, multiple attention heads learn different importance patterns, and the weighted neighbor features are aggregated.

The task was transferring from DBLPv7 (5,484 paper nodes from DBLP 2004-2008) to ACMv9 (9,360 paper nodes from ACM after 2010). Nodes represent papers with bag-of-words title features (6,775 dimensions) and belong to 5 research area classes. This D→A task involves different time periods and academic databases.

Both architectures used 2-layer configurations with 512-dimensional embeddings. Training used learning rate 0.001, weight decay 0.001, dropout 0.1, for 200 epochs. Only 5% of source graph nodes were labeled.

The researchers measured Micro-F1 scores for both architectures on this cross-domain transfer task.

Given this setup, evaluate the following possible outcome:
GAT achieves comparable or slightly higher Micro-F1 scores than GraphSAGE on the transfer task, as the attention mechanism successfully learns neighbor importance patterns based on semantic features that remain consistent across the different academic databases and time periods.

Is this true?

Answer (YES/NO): YES